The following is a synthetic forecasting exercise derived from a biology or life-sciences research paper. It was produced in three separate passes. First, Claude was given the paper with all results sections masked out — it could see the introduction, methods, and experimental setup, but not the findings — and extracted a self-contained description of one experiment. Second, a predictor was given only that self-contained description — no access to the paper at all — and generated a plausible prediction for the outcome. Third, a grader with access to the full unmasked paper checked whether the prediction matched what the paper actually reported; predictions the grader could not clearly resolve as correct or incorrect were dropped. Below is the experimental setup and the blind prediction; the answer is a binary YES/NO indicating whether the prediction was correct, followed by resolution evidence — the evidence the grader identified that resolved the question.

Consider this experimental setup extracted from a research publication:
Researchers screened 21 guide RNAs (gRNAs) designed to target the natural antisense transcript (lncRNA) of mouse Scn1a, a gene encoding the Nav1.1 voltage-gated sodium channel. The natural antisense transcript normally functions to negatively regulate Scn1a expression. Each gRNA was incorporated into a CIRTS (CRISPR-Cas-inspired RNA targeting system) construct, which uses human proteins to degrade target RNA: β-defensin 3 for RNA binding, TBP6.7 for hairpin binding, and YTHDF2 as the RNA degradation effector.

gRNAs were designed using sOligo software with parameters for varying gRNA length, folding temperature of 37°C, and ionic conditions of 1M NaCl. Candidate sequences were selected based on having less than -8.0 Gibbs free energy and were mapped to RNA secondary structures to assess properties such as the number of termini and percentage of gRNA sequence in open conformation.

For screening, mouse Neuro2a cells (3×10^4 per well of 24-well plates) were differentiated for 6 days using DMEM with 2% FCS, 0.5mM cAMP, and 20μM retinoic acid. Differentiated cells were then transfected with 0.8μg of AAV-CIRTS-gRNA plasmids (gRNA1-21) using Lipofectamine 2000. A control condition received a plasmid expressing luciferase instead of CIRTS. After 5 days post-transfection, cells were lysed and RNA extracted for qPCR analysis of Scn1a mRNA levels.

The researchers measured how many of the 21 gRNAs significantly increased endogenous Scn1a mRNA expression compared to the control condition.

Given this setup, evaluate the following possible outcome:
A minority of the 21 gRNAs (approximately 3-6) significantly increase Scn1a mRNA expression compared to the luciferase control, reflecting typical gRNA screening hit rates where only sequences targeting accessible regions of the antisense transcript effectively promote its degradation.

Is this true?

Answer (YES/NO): YES